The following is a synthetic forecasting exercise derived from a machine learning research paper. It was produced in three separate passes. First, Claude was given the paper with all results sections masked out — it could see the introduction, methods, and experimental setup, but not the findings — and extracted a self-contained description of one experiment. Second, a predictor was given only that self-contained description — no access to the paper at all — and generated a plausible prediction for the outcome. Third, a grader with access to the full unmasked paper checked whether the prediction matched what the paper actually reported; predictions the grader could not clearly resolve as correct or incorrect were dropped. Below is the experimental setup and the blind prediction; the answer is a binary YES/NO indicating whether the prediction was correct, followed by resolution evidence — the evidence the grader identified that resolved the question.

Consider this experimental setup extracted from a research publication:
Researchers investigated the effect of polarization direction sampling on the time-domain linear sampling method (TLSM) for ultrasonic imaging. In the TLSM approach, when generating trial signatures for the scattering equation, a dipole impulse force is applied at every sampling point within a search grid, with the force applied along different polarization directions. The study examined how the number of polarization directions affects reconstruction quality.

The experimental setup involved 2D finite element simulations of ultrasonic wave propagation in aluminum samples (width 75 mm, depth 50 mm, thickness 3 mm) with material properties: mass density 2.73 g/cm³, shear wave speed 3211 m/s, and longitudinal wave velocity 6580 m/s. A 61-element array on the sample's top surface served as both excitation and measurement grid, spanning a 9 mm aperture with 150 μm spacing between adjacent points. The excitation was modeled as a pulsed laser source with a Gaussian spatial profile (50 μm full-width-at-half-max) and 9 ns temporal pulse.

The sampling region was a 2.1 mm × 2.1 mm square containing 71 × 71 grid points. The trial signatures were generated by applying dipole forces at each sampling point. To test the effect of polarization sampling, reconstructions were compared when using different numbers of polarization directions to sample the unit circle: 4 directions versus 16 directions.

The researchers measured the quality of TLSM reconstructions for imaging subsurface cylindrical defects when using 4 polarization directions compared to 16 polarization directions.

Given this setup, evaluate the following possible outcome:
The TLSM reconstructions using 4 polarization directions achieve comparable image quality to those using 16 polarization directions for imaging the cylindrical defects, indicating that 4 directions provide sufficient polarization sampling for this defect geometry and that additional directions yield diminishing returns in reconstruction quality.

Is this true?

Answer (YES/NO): NO